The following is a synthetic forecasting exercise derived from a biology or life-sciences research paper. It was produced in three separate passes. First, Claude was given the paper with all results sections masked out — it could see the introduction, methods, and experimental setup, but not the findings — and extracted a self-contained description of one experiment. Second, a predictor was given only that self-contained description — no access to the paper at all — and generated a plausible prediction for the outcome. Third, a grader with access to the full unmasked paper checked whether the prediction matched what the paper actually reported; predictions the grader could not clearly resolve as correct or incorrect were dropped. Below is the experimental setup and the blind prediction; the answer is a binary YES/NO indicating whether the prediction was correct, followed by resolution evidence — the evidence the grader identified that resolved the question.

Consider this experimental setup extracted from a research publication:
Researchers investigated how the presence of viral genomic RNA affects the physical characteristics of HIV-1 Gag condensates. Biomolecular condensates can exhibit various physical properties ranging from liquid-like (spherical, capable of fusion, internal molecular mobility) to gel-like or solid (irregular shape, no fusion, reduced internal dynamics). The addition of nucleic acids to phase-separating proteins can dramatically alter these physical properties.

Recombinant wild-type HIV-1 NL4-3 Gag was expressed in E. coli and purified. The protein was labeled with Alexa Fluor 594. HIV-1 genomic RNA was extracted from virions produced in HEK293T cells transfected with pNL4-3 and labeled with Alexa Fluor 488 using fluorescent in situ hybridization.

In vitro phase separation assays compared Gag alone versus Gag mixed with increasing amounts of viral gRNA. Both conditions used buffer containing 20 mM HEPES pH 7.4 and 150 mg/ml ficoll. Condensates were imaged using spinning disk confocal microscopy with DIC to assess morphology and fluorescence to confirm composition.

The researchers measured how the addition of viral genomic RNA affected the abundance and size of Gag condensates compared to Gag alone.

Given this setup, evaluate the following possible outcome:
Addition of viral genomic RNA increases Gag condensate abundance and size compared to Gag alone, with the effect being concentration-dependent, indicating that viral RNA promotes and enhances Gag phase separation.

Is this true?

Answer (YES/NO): NO